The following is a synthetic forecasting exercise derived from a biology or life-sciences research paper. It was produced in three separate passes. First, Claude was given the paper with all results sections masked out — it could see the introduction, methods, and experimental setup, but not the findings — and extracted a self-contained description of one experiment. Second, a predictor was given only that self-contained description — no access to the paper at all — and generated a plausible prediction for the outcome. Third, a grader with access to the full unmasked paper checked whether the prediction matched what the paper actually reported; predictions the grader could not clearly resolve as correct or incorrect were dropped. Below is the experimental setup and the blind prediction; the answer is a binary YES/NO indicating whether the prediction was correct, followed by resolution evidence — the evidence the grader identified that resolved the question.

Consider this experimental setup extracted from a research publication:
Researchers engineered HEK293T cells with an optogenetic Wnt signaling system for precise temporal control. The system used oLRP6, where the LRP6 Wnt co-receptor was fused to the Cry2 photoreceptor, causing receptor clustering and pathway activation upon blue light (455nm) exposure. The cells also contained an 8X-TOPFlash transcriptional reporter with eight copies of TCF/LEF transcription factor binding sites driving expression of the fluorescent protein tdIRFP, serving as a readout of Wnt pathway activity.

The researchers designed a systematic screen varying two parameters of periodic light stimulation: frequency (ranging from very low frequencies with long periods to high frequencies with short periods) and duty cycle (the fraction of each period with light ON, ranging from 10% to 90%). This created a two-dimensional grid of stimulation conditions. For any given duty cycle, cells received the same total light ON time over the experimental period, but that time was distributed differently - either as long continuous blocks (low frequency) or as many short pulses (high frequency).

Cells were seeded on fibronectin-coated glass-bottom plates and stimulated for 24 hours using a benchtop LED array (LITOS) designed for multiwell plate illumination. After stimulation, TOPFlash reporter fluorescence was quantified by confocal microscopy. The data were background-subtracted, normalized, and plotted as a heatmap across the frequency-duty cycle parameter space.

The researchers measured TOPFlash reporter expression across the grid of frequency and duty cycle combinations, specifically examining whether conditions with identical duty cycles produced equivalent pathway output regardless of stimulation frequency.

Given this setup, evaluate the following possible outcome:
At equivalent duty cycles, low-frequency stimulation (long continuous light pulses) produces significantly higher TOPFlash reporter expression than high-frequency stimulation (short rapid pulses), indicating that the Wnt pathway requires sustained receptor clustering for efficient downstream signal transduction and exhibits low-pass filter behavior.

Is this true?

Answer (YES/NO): NO